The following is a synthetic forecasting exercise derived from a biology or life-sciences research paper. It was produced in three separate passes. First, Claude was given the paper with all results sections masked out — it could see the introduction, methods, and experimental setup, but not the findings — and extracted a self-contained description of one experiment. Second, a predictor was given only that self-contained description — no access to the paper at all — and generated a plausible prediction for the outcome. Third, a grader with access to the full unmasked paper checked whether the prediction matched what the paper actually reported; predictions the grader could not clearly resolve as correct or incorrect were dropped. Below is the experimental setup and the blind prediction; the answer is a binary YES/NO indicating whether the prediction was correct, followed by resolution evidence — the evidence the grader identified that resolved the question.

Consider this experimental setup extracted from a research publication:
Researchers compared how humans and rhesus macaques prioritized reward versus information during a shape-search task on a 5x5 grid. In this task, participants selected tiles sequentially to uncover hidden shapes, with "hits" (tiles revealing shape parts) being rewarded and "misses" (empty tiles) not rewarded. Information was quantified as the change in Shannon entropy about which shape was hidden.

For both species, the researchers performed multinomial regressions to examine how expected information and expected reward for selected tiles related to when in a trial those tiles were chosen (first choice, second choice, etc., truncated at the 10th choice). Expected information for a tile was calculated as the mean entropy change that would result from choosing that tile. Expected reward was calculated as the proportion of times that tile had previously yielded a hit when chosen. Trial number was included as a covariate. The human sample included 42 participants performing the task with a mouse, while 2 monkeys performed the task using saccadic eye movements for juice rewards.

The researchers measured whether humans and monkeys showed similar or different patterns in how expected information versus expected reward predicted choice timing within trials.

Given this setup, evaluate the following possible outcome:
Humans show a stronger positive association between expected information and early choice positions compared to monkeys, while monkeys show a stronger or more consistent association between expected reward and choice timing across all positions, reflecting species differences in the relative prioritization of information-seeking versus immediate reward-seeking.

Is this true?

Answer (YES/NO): NO